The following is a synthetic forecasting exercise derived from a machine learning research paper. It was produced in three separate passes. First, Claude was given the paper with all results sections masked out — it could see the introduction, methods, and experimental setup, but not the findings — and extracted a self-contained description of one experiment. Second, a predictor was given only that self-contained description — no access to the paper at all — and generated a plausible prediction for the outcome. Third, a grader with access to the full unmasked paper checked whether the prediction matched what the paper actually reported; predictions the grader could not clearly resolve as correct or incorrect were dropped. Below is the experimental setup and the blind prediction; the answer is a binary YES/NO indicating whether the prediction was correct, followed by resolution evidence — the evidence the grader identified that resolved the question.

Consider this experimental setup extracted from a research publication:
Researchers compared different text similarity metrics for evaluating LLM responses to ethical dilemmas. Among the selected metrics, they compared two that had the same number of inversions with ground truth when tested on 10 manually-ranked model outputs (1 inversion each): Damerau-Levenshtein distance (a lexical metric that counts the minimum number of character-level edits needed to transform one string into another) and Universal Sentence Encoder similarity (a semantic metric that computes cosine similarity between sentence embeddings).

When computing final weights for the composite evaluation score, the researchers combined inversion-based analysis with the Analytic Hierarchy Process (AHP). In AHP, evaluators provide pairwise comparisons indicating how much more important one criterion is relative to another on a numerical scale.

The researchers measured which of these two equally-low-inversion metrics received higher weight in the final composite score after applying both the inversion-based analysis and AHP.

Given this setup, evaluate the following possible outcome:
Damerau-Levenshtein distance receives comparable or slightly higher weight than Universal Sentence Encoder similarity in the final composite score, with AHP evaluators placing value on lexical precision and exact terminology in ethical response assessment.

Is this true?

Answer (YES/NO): NO